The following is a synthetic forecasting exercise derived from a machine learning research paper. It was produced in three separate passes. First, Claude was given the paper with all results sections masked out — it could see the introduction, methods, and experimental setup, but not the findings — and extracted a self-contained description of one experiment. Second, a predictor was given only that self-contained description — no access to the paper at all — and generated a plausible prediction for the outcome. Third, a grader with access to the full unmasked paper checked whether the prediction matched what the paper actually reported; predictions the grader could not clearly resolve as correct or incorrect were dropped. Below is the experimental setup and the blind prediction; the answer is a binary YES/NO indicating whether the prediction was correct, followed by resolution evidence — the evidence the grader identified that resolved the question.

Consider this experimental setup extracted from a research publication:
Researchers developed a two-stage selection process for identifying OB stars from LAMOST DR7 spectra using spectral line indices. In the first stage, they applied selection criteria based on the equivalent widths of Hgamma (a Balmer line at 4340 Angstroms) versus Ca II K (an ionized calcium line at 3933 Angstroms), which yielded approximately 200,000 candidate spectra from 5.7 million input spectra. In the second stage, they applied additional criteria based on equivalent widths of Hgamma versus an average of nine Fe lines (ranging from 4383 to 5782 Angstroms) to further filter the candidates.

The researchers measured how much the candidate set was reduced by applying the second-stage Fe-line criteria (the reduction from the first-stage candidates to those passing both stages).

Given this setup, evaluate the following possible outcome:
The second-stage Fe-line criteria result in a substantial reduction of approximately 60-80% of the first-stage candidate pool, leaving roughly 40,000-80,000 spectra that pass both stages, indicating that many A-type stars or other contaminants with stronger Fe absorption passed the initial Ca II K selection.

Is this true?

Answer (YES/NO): NO